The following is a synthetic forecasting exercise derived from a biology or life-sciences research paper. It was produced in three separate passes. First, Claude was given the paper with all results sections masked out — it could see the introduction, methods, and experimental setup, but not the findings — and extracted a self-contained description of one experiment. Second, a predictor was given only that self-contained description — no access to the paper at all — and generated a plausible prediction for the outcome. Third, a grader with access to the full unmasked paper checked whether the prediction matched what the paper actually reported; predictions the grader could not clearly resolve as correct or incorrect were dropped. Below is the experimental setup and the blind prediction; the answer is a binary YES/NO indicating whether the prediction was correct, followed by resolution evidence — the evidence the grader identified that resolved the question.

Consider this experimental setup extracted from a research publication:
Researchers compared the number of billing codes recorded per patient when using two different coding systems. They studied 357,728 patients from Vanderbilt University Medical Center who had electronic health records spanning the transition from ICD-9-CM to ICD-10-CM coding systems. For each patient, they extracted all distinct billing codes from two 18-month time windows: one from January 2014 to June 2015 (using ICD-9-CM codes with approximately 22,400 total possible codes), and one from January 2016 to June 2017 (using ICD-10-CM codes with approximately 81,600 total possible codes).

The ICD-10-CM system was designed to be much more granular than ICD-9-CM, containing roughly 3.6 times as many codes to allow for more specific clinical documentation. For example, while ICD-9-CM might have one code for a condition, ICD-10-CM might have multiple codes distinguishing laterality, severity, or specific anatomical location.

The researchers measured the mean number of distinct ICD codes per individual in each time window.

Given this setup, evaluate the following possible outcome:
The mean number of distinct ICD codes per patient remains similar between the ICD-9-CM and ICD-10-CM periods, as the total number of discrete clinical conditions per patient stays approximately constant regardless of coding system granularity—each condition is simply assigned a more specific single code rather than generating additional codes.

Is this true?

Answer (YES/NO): YES